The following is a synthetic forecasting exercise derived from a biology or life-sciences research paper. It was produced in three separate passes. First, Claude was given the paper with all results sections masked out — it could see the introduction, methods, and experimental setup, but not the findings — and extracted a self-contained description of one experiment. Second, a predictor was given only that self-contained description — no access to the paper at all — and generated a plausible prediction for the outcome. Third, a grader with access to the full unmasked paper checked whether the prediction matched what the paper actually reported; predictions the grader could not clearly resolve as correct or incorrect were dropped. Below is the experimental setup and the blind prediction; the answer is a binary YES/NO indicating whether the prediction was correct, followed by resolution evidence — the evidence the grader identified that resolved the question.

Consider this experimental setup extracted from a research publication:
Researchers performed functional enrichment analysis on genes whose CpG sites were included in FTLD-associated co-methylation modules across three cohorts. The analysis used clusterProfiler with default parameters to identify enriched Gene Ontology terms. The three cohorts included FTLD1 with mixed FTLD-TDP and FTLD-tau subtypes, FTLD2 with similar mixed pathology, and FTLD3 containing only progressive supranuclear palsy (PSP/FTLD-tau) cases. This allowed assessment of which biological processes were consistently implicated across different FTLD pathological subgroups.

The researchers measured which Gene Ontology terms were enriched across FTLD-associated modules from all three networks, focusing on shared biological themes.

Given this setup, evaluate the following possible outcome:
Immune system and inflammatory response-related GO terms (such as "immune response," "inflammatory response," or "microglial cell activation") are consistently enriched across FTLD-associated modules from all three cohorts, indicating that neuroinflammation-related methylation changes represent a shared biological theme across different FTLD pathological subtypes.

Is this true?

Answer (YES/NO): NO